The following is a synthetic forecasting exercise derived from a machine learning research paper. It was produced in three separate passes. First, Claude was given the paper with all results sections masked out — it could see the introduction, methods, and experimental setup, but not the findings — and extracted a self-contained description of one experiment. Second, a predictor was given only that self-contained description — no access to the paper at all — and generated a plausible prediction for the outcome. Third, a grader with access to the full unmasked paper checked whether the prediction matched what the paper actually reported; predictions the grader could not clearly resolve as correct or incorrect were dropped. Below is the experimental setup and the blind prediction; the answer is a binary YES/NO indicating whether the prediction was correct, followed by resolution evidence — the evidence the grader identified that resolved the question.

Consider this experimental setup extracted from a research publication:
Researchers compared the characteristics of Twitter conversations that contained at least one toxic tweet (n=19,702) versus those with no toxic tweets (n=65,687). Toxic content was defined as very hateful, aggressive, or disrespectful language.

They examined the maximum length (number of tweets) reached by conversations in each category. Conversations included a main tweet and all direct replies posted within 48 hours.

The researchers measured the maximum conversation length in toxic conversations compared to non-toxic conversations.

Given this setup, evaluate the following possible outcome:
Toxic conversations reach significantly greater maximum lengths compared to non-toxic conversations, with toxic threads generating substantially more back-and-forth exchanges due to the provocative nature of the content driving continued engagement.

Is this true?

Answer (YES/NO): YES